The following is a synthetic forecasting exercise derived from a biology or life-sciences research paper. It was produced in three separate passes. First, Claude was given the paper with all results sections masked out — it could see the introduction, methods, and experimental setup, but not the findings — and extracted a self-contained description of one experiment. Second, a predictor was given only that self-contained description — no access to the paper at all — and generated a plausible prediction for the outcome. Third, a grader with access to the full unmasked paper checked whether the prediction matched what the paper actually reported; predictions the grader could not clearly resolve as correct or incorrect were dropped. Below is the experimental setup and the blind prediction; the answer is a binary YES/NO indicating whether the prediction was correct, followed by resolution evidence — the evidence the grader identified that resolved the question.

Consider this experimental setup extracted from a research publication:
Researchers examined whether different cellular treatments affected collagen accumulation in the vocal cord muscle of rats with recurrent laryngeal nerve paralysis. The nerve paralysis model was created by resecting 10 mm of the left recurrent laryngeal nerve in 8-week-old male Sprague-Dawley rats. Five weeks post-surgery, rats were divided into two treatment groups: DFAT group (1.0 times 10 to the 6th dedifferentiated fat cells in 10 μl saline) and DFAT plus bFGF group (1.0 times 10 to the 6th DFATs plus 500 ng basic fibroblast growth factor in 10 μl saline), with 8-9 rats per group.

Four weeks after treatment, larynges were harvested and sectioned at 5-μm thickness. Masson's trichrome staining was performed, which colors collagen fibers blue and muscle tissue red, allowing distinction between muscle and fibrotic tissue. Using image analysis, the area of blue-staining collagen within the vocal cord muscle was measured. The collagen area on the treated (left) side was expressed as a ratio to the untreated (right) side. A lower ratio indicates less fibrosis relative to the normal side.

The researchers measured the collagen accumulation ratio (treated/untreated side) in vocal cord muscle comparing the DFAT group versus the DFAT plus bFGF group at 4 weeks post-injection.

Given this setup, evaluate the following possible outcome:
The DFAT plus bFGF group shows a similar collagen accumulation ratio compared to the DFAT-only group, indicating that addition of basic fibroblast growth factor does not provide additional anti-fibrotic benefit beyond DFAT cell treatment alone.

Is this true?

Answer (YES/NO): YES